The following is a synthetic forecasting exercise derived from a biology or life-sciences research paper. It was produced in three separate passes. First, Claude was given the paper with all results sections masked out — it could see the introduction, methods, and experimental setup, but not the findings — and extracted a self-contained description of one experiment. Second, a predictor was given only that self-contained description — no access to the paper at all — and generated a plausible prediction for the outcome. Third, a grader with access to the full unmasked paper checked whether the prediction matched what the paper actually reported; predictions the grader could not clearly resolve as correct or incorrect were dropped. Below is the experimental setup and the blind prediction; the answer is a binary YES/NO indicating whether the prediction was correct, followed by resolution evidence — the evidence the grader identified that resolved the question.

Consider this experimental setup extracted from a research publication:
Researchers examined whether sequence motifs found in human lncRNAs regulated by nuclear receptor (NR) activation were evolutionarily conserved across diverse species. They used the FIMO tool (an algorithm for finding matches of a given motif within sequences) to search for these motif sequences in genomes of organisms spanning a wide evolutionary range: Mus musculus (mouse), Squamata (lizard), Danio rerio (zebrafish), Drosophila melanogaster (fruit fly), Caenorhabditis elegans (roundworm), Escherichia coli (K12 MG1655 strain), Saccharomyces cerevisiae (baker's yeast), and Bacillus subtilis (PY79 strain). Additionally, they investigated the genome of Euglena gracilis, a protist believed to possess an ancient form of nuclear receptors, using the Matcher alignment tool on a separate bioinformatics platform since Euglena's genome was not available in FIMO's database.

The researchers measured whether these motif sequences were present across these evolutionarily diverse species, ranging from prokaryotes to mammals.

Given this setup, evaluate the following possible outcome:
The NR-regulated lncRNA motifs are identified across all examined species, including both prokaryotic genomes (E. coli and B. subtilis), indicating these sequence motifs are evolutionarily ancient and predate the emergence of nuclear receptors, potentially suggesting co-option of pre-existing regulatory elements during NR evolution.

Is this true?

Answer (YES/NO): YES